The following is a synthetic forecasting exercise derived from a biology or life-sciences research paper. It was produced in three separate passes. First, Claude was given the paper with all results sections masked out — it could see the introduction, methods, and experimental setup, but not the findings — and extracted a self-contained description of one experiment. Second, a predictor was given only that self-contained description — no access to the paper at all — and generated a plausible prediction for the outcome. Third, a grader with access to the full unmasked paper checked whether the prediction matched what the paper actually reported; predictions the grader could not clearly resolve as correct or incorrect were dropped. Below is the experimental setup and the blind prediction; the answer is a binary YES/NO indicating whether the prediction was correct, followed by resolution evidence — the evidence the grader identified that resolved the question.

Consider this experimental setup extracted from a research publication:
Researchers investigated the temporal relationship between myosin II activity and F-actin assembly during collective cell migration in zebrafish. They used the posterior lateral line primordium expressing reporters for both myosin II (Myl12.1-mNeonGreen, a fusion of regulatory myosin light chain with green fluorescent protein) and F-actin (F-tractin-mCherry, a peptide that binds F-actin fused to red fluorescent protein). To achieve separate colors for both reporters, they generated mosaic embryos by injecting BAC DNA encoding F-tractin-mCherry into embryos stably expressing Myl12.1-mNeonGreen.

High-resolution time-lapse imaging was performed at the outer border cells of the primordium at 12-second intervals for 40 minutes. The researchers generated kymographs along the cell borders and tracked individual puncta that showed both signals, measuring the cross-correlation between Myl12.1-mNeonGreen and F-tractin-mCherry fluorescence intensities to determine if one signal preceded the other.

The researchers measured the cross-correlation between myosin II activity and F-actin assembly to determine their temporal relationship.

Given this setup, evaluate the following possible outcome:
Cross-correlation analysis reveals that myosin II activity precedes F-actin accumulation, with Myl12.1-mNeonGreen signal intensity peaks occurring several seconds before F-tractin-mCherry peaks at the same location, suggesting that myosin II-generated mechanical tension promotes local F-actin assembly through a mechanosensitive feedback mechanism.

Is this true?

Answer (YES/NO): NO